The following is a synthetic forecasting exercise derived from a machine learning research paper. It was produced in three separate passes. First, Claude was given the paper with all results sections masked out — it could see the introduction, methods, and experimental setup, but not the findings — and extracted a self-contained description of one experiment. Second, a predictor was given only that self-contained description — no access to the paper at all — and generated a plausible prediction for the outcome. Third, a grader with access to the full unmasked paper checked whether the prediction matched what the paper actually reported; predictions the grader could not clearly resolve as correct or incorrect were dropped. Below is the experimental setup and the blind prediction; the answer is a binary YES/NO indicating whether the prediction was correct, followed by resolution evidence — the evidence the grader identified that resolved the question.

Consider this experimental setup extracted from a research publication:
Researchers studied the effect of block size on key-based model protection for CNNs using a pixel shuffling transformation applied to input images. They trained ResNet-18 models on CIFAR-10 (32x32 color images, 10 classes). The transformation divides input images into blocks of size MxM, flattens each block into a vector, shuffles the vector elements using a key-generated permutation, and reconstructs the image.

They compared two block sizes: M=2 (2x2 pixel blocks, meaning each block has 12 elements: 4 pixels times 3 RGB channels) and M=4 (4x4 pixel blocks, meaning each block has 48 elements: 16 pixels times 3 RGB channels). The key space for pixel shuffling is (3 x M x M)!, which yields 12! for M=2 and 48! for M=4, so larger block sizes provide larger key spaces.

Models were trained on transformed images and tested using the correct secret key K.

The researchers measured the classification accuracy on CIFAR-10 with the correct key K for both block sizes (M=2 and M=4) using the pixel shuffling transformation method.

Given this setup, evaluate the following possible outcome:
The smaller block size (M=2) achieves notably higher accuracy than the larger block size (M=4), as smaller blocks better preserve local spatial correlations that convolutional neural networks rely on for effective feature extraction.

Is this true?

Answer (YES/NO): YES